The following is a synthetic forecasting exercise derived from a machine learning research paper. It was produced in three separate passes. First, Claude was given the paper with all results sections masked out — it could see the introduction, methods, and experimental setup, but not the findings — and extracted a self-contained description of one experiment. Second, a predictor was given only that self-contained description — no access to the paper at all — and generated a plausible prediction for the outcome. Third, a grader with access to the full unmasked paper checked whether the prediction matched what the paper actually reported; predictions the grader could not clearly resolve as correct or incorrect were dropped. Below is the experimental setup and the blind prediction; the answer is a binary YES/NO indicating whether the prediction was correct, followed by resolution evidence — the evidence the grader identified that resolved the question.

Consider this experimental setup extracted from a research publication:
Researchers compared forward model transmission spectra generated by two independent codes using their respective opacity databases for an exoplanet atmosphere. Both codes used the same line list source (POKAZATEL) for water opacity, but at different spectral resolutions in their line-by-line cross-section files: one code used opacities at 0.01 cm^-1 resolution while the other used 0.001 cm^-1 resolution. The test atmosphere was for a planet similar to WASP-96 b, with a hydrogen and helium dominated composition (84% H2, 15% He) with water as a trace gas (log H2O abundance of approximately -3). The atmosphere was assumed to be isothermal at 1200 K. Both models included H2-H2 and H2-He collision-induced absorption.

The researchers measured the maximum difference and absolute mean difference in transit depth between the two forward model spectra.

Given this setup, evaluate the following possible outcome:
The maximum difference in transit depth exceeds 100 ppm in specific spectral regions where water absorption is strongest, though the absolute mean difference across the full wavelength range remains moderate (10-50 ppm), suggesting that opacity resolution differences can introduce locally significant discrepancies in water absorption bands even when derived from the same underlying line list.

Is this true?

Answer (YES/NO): NO